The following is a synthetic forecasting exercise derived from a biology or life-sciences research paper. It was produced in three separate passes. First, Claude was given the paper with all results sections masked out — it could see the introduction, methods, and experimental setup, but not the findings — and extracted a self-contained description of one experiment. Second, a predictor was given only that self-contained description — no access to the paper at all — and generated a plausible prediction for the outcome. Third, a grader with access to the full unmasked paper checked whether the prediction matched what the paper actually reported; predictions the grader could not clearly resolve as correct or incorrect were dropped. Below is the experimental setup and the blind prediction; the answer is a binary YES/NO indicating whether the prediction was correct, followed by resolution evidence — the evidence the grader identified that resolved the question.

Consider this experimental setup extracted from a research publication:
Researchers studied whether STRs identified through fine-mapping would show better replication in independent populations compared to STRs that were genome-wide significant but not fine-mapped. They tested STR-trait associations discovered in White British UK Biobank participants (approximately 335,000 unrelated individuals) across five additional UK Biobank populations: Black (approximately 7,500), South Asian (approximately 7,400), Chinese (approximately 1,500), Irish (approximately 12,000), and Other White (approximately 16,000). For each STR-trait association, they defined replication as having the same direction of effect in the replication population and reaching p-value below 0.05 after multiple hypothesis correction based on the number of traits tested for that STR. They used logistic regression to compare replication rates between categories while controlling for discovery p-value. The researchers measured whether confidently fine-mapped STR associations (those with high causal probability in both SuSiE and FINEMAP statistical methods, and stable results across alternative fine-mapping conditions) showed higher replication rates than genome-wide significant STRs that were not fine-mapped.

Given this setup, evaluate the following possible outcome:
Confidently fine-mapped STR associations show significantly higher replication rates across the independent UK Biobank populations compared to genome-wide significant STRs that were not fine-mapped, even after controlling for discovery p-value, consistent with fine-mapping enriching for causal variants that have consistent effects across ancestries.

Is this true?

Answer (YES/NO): YES